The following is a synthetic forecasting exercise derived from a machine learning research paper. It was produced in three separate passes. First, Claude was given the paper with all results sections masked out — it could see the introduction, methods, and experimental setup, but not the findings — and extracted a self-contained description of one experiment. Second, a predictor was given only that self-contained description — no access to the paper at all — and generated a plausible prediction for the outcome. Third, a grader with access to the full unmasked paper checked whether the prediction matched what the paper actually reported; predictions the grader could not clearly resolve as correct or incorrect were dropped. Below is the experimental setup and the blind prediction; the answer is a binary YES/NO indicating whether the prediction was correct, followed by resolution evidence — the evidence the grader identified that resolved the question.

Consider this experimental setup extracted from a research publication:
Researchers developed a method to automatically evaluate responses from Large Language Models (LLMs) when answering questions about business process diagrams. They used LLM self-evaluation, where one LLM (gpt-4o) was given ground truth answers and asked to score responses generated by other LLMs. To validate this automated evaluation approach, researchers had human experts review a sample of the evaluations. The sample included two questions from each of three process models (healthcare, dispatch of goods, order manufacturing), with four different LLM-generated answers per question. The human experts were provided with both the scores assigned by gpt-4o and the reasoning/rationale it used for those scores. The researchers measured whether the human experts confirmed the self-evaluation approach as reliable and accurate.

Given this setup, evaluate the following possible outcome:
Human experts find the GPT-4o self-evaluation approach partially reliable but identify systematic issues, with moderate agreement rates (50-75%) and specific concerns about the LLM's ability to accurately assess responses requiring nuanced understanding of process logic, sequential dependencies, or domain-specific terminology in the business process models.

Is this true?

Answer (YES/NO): NO